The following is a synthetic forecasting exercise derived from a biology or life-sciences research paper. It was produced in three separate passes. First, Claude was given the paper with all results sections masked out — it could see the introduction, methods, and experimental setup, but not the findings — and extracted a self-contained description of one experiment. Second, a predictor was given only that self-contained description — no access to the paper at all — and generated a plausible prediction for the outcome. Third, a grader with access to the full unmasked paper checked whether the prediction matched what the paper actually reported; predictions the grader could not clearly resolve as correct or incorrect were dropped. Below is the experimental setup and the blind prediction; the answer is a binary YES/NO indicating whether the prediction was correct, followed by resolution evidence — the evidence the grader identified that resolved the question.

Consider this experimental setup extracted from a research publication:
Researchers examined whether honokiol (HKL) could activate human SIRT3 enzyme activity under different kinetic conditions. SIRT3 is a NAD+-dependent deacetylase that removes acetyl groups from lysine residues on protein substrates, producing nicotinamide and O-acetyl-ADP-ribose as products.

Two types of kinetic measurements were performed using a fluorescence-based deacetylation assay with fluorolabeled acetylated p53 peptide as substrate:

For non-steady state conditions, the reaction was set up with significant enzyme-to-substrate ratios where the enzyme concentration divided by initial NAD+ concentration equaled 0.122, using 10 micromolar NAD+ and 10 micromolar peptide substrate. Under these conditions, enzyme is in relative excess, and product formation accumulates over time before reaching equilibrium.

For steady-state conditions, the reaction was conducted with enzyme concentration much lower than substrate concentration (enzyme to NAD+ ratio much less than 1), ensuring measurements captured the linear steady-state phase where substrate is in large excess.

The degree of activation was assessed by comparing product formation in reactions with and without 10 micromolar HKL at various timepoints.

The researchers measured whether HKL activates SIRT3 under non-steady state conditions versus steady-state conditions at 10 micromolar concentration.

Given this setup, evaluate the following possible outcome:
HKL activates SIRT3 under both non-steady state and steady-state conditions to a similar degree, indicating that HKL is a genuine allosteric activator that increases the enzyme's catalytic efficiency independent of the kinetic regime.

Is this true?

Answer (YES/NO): NO